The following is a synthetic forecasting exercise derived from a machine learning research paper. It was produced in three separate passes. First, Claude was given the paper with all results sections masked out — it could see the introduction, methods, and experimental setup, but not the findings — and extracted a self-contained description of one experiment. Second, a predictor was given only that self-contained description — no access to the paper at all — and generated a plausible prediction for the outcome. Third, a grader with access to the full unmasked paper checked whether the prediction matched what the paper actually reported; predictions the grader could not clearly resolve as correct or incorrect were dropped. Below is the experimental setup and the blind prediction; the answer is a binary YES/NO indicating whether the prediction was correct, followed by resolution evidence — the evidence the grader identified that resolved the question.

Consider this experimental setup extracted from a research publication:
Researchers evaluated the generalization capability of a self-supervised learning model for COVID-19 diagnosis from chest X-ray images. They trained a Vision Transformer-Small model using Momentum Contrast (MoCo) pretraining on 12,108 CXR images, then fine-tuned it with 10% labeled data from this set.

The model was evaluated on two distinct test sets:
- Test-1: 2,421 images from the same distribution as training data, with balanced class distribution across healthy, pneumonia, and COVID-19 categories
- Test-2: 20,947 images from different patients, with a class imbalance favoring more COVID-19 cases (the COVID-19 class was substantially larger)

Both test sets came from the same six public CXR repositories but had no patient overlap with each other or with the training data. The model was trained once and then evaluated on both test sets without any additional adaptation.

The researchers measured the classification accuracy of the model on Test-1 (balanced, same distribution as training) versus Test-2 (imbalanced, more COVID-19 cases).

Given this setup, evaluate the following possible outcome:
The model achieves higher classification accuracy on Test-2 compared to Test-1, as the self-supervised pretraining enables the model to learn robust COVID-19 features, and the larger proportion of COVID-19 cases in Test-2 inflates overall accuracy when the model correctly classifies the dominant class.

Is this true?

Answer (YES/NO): YES